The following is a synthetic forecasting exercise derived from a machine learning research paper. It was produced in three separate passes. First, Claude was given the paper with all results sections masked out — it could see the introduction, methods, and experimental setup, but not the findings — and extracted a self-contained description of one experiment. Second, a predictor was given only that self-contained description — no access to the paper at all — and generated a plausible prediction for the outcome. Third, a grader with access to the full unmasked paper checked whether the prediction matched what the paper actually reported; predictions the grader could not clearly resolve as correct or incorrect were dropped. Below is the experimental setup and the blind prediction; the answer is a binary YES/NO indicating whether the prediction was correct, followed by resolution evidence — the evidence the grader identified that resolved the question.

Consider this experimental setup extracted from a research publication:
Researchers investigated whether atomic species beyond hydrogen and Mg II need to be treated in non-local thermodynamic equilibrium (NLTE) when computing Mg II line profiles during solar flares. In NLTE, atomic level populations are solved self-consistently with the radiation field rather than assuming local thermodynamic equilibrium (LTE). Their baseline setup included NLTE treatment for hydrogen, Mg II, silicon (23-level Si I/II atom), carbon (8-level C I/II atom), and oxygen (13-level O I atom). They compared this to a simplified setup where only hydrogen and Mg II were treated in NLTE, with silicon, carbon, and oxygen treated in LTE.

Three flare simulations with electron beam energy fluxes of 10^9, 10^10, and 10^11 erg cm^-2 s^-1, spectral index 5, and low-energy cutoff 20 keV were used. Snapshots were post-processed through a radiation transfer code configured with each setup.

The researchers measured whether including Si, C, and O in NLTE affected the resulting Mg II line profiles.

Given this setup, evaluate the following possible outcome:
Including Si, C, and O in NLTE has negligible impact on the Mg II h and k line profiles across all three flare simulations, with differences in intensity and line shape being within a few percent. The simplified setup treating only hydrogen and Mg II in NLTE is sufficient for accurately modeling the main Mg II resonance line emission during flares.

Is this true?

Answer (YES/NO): YES